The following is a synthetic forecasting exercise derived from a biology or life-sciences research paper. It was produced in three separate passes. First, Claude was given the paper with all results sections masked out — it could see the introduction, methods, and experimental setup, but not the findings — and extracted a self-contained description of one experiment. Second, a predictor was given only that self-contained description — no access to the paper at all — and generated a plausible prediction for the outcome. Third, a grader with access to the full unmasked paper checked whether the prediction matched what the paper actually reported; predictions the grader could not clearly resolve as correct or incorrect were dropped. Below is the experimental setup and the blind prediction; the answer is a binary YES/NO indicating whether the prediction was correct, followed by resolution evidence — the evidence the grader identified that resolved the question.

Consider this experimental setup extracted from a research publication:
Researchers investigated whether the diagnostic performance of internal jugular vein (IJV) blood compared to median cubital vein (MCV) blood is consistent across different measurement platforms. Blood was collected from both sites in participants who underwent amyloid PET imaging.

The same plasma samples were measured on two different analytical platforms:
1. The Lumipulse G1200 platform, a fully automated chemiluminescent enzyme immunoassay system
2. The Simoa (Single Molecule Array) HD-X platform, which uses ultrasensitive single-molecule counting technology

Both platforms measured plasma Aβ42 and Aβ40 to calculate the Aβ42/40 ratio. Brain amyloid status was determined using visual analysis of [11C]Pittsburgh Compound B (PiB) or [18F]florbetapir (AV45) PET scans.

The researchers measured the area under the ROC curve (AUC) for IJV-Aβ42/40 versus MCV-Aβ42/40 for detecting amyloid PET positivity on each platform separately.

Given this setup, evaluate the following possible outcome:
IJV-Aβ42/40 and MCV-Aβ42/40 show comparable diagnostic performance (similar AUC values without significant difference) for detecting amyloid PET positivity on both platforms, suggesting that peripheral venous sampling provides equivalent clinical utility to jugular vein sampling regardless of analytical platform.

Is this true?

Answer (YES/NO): NO